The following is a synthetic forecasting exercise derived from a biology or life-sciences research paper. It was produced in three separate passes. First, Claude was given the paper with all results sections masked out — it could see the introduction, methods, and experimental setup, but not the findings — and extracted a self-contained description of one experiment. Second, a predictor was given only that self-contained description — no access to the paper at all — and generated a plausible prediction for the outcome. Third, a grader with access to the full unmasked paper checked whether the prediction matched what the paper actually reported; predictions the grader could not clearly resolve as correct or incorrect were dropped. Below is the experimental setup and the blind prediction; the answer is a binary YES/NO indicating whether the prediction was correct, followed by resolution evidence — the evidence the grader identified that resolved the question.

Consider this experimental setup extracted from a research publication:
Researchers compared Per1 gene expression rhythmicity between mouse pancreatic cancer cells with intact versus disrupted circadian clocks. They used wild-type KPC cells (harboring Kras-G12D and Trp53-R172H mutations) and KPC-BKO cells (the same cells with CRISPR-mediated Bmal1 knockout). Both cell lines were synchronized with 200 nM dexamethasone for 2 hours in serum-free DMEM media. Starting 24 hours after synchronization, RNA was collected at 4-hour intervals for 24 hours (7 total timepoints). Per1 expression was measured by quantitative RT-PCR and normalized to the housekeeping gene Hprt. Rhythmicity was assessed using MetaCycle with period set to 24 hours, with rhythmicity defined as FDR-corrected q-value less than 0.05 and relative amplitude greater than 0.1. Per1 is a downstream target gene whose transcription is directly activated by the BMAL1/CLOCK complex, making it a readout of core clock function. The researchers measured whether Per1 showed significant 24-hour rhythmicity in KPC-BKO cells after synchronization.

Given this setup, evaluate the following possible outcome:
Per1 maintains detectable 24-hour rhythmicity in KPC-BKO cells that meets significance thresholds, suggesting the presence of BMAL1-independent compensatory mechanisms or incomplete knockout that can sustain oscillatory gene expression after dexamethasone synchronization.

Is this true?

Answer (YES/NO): NO